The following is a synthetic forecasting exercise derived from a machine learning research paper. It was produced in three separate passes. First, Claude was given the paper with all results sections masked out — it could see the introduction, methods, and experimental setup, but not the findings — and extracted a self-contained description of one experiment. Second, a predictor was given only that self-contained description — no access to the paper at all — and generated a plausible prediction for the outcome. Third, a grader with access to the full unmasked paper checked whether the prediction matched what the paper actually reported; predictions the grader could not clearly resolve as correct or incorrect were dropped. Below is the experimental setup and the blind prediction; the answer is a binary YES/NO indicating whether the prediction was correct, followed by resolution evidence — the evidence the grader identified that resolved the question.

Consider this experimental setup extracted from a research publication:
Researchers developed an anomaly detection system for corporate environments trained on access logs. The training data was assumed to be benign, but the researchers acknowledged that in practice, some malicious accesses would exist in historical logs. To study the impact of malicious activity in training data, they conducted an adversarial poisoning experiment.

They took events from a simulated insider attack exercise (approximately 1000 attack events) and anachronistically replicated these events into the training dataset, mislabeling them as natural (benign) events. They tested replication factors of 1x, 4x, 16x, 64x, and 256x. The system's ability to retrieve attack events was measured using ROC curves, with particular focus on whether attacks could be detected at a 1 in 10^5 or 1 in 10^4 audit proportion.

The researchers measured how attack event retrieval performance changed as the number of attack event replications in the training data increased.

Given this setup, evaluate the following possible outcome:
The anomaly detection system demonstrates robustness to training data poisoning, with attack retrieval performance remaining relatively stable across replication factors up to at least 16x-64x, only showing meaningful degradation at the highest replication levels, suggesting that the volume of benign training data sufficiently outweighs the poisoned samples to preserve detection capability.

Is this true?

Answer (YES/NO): NO